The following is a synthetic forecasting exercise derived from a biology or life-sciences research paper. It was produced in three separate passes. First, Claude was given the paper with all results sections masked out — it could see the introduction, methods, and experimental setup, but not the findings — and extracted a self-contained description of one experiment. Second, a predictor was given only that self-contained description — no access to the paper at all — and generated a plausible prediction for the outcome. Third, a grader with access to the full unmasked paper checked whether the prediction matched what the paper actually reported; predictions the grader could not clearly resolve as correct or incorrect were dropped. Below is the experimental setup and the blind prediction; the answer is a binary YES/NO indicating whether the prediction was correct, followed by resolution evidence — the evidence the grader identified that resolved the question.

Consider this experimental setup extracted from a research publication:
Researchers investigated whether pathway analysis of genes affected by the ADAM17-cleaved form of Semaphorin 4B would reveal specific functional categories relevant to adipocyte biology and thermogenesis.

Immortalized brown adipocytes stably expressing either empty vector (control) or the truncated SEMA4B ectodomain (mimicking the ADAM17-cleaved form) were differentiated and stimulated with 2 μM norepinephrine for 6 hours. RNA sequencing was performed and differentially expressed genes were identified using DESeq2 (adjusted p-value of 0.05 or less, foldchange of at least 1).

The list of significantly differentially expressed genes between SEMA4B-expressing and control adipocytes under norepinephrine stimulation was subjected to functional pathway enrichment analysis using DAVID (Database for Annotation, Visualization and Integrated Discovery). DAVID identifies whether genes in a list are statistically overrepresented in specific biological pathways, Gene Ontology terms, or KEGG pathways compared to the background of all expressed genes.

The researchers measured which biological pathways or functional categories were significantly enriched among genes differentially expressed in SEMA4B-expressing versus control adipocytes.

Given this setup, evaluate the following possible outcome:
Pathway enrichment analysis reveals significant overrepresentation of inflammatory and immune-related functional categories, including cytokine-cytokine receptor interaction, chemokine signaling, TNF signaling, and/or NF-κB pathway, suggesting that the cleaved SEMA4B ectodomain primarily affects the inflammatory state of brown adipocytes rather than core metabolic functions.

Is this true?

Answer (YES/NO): NO